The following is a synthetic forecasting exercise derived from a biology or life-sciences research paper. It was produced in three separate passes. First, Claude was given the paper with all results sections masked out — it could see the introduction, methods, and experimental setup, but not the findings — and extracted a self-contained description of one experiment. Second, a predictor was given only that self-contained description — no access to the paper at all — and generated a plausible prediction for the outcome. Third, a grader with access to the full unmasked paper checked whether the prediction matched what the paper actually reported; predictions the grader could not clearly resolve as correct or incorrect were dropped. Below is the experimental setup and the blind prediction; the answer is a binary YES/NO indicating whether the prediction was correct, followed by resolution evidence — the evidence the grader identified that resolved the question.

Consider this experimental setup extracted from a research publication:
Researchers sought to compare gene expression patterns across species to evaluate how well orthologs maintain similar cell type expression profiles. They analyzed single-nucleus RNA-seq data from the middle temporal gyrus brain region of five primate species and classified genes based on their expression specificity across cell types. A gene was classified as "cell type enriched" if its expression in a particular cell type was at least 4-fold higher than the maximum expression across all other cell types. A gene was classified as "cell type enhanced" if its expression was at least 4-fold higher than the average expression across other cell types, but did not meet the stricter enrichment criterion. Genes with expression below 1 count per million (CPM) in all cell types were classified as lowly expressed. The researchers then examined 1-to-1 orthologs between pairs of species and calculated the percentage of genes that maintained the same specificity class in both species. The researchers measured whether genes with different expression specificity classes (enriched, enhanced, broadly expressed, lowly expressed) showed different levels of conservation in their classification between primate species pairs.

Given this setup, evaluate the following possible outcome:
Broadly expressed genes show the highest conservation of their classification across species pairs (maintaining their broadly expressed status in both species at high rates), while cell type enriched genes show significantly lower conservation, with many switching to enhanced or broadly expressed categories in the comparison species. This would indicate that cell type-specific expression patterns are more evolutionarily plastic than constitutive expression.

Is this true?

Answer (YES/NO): YES